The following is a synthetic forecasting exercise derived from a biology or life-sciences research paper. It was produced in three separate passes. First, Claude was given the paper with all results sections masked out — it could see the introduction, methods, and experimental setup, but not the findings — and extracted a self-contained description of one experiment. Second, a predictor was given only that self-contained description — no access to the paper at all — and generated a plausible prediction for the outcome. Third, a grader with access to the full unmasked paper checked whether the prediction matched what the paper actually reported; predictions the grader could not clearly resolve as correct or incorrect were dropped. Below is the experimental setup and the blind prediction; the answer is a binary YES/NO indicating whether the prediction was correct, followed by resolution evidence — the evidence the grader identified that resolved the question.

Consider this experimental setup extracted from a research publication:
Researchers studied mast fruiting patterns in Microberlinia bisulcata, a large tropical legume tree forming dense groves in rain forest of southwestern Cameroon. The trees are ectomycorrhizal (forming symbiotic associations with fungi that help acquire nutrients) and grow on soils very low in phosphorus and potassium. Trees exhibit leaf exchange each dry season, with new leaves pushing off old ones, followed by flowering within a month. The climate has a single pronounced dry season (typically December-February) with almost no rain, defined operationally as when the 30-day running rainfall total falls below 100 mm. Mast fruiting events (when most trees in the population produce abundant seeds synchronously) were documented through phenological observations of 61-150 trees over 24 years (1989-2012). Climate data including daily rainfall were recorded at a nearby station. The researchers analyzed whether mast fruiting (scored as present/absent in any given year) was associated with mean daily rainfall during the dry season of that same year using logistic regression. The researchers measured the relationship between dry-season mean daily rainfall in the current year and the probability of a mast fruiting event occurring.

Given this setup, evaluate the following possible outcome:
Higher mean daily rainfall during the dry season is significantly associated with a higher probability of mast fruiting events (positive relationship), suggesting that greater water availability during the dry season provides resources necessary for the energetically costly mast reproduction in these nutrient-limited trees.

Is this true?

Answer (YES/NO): NO